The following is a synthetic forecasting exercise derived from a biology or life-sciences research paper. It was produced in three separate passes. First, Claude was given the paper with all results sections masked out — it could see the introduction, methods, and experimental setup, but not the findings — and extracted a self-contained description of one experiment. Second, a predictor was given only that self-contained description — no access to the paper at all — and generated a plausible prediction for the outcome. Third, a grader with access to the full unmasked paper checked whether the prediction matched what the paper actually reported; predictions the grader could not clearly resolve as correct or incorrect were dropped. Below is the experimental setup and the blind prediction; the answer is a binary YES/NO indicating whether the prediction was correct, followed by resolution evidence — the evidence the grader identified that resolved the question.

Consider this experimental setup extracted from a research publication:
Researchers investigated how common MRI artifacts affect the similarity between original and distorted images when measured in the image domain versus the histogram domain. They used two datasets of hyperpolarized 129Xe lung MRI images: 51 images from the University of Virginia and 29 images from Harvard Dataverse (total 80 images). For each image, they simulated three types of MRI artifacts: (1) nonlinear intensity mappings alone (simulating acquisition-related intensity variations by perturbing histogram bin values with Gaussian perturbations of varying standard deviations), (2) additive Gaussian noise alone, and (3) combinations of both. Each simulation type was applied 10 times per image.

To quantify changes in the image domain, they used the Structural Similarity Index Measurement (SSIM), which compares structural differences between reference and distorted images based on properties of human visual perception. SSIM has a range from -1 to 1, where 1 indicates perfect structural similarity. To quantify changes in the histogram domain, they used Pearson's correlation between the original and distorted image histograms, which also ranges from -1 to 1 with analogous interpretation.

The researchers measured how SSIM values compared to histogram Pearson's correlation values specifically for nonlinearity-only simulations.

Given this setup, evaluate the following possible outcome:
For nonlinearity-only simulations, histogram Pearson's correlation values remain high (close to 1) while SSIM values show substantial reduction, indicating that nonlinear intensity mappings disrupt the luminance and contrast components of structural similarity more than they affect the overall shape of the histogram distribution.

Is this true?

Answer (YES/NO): NO